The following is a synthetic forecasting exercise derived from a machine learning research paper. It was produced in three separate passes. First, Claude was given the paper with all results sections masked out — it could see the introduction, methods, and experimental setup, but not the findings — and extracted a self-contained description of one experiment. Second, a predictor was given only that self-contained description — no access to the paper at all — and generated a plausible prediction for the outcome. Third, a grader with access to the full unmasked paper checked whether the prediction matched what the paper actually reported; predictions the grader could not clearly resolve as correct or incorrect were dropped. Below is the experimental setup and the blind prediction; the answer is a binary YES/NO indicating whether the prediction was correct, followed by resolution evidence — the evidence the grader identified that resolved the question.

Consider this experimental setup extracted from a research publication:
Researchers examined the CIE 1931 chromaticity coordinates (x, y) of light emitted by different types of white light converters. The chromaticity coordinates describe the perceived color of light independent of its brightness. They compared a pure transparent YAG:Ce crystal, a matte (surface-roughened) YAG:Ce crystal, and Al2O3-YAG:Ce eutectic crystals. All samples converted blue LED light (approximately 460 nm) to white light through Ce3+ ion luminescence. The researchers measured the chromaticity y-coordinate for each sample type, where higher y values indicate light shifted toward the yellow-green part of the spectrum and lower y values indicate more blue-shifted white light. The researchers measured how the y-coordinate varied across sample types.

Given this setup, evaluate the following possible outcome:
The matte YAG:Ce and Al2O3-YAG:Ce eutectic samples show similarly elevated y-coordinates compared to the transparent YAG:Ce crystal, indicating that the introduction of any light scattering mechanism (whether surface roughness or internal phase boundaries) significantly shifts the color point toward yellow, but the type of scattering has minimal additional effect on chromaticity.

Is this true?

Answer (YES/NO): NO